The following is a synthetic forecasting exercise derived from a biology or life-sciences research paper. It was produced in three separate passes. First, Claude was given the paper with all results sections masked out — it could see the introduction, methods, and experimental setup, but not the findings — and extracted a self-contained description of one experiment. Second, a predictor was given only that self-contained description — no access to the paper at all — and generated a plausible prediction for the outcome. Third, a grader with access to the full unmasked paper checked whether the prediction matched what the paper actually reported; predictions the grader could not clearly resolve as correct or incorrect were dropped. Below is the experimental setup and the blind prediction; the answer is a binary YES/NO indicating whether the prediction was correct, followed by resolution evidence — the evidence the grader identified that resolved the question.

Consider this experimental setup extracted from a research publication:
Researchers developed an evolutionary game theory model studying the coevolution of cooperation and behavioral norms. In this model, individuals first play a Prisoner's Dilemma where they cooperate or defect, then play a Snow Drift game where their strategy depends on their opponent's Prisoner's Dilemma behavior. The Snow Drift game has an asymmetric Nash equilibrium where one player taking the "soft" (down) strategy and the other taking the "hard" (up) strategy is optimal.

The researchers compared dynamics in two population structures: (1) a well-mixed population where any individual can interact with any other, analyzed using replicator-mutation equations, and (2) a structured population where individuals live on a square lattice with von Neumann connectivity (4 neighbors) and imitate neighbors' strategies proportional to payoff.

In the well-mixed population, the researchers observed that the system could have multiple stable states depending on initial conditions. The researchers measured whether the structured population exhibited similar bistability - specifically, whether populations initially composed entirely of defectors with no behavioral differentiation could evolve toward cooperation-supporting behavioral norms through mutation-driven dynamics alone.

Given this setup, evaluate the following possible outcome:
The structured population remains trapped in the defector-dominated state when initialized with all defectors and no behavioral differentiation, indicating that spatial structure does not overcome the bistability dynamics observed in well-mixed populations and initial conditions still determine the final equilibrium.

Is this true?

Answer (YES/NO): NO